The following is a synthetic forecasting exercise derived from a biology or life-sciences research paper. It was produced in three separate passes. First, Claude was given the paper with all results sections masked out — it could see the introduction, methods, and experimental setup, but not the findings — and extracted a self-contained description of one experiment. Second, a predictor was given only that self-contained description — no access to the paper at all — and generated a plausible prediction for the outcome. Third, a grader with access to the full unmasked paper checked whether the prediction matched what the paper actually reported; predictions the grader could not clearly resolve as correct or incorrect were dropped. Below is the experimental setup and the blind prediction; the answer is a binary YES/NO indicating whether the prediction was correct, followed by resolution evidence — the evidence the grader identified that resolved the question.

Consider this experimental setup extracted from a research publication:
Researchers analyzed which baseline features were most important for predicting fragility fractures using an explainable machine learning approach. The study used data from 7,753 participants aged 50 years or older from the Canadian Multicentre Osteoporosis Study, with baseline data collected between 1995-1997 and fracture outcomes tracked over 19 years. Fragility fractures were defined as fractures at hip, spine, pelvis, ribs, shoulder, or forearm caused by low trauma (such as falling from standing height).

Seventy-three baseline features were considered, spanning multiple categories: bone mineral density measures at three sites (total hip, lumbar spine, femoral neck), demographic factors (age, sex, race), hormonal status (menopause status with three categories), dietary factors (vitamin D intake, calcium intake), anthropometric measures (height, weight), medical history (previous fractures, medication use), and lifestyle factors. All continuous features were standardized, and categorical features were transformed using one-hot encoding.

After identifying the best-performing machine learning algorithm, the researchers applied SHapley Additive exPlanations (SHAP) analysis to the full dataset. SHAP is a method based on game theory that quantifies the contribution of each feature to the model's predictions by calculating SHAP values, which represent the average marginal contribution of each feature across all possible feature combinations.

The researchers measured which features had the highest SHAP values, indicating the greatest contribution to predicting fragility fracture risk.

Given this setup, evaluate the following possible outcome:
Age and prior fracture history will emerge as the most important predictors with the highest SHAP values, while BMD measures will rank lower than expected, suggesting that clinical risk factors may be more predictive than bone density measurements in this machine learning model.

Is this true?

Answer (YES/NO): NO